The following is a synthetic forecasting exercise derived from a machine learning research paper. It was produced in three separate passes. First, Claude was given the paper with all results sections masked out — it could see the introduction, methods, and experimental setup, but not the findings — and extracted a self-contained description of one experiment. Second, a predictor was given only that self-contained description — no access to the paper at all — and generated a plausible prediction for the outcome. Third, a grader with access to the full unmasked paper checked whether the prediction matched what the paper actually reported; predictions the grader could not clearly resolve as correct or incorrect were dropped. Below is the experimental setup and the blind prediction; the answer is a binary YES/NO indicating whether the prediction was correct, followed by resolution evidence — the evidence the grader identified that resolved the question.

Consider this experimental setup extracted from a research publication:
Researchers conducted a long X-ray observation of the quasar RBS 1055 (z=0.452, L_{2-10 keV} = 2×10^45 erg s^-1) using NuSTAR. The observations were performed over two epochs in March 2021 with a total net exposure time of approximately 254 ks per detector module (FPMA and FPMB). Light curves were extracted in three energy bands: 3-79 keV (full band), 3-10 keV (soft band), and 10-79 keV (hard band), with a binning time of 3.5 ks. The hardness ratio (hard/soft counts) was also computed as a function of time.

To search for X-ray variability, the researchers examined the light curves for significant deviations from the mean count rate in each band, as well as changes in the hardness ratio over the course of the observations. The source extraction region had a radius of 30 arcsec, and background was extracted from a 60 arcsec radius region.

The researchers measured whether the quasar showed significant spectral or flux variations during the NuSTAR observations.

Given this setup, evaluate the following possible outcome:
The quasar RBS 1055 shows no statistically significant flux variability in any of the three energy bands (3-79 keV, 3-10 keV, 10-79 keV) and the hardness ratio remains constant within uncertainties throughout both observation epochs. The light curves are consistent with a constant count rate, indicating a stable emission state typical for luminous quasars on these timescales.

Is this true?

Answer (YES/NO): YES